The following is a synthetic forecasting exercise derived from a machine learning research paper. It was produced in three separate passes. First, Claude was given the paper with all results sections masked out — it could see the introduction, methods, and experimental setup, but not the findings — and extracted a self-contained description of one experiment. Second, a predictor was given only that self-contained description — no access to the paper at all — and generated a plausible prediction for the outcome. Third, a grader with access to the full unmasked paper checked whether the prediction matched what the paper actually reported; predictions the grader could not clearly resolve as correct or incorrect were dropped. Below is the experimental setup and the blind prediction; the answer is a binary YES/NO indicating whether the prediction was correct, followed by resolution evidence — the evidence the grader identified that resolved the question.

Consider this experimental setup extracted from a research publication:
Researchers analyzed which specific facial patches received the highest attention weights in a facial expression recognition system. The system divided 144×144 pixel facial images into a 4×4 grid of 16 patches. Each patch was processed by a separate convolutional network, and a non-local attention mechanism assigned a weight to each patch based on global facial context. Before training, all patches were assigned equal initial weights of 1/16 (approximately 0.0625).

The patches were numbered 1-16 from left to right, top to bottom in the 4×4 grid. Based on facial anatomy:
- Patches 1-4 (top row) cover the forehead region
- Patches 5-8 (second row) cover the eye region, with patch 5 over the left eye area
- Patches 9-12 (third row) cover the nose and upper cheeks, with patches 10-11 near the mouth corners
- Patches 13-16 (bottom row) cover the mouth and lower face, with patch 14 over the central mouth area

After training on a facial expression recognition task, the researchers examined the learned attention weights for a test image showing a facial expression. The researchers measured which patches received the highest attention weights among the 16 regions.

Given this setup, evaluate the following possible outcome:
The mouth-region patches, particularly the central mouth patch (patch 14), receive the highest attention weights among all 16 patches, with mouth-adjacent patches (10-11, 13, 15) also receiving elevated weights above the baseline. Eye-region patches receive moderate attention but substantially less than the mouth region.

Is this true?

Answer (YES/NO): NO